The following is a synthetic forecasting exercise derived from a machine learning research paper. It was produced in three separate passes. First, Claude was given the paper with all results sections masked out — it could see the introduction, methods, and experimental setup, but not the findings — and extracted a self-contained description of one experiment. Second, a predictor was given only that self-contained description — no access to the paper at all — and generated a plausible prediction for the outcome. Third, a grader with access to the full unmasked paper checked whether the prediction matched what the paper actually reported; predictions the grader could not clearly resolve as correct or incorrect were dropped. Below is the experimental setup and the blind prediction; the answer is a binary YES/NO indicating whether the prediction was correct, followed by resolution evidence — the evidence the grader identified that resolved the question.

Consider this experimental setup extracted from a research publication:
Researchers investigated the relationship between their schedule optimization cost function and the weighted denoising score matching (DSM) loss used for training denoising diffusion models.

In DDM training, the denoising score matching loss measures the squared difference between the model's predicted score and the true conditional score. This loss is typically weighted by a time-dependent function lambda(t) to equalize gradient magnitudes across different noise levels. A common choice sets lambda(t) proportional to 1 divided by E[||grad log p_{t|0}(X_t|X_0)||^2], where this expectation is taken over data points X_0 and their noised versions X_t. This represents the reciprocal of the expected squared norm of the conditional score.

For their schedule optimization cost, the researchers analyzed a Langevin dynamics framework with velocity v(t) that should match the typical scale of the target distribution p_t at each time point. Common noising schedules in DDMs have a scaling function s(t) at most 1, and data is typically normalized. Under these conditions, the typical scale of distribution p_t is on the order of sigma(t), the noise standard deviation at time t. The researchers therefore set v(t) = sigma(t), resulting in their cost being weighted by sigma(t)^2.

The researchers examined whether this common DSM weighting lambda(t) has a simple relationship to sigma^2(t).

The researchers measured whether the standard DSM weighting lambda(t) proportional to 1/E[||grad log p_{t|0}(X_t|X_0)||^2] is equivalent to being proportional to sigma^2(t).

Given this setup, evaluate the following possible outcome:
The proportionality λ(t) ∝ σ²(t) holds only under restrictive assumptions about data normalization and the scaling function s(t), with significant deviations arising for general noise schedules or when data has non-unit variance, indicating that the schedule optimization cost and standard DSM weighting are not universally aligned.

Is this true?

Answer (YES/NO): NO